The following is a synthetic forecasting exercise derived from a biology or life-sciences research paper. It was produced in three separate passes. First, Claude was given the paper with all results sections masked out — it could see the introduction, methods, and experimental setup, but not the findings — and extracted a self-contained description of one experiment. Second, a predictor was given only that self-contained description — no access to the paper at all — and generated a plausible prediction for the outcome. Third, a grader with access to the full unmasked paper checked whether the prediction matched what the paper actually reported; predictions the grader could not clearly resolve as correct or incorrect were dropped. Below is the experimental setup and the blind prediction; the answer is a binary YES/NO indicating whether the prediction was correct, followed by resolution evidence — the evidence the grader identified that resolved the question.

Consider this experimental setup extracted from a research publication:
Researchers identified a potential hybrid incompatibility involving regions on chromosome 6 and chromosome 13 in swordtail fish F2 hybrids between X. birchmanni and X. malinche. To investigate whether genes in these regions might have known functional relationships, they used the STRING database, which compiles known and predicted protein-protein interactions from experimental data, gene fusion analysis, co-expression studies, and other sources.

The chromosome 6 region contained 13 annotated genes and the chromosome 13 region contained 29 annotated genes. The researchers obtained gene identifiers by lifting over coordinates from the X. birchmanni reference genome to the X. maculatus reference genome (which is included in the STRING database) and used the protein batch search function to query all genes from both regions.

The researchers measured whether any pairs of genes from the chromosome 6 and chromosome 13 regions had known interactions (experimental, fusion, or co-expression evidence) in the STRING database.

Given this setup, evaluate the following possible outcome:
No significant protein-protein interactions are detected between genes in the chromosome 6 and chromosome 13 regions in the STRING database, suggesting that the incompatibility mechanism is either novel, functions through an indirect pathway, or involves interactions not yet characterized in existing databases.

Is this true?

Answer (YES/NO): NO